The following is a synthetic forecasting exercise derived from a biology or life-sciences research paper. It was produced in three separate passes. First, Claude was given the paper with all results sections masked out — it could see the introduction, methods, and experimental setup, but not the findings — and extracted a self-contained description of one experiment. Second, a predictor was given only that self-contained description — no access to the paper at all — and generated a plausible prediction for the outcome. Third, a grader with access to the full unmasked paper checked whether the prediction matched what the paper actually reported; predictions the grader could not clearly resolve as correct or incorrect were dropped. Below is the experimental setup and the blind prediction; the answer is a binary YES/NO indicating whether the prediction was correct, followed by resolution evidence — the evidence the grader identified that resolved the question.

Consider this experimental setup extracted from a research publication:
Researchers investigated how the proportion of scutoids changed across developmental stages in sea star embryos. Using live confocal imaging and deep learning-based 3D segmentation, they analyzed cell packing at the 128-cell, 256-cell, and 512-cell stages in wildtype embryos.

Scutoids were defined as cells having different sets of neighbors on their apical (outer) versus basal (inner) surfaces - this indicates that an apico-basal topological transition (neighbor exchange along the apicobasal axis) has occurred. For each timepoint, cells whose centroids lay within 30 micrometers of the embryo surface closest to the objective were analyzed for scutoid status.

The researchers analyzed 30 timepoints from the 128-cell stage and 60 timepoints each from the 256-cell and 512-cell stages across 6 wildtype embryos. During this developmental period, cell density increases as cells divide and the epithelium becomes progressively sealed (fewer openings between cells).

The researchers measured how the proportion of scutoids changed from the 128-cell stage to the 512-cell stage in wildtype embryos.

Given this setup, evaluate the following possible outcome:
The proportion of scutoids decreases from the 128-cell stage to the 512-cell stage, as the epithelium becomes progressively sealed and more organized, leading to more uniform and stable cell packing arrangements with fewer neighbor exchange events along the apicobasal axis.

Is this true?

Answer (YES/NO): NO